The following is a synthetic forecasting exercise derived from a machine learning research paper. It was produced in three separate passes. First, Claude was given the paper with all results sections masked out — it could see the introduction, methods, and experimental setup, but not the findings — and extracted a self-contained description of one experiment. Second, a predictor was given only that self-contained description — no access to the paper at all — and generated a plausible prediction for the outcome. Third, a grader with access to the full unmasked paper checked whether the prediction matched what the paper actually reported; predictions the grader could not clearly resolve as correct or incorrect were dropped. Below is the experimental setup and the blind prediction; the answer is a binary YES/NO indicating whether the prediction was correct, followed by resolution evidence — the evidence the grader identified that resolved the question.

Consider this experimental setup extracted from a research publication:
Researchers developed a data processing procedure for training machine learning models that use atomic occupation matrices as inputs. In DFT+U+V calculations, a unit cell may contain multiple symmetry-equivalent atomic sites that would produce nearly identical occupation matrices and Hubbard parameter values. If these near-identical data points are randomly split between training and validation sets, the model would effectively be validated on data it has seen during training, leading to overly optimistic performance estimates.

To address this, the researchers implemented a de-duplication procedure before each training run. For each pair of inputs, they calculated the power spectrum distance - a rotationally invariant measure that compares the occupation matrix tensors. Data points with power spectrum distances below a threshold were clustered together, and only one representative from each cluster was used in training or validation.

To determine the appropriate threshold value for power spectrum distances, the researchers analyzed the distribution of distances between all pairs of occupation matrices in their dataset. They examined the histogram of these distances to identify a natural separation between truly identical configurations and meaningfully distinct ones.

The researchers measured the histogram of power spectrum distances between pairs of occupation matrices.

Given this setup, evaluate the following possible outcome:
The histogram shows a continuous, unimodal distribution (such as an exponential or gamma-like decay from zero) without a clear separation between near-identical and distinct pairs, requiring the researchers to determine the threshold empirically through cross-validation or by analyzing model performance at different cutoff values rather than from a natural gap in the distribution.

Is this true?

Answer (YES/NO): NO